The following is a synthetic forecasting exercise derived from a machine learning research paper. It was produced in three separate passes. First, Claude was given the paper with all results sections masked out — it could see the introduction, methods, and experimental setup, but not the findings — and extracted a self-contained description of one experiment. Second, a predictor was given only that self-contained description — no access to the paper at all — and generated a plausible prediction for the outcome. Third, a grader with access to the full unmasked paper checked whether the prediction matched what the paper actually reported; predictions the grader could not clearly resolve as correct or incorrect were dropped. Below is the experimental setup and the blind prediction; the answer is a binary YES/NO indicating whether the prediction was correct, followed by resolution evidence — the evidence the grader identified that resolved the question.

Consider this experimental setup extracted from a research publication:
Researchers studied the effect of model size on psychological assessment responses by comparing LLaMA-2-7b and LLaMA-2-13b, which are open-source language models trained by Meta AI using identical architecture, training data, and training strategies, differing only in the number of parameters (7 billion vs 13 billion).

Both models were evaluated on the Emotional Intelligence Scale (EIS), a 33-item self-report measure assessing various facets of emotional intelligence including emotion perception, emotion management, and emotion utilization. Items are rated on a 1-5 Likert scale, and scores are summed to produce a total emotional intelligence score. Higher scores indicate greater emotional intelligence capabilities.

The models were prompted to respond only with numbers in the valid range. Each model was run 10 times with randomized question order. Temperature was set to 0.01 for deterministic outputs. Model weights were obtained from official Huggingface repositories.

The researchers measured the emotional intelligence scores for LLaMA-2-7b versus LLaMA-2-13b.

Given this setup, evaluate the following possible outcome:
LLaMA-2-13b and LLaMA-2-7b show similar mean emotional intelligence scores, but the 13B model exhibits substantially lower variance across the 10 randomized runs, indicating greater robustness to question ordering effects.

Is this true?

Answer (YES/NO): NO